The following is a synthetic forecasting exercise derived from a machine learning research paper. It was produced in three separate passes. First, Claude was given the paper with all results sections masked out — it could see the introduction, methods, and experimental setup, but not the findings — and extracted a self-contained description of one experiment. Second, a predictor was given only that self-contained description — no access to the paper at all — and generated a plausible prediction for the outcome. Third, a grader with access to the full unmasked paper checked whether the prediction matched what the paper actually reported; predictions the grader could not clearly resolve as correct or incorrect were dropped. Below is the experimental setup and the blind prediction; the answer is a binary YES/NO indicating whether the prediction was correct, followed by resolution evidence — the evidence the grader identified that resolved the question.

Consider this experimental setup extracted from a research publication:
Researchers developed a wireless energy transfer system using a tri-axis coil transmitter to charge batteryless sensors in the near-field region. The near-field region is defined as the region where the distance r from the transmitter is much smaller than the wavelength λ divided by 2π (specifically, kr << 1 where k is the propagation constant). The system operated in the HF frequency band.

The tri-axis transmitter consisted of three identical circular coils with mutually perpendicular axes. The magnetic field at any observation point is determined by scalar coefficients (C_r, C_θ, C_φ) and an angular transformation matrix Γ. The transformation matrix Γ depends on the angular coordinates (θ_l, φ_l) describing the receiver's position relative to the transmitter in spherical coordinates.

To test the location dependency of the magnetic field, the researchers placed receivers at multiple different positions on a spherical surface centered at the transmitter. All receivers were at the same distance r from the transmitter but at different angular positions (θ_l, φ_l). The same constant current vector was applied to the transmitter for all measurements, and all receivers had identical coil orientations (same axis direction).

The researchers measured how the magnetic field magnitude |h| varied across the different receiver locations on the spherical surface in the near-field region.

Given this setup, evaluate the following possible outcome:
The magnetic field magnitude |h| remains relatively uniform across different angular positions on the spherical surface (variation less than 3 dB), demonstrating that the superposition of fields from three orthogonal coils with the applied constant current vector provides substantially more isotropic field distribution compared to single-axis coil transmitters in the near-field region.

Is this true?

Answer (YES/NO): NO